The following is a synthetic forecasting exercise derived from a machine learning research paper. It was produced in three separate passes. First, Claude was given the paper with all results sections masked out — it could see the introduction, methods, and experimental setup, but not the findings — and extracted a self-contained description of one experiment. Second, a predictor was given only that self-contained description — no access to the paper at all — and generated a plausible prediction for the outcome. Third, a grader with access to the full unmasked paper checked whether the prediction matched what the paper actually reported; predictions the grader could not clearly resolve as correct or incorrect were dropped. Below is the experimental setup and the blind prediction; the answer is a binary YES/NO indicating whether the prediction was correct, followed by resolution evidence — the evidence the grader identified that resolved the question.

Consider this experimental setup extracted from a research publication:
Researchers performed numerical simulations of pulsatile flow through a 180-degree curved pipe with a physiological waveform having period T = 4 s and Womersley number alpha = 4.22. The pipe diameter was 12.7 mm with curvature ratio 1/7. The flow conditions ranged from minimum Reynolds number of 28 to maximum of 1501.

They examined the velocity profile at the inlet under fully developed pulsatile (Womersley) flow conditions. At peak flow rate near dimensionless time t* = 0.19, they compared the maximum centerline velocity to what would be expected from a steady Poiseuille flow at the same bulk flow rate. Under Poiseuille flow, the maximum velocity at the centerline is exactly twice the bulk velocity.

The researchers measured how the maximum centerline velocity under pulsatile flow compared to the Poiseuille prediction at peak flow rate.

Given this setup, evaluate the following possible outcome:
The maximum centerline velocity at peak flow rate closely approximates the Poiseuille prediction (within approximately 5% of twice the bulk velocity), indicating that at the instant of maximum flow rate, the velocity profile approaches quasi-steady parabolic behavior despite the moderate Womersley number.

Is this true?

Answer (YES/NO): NO